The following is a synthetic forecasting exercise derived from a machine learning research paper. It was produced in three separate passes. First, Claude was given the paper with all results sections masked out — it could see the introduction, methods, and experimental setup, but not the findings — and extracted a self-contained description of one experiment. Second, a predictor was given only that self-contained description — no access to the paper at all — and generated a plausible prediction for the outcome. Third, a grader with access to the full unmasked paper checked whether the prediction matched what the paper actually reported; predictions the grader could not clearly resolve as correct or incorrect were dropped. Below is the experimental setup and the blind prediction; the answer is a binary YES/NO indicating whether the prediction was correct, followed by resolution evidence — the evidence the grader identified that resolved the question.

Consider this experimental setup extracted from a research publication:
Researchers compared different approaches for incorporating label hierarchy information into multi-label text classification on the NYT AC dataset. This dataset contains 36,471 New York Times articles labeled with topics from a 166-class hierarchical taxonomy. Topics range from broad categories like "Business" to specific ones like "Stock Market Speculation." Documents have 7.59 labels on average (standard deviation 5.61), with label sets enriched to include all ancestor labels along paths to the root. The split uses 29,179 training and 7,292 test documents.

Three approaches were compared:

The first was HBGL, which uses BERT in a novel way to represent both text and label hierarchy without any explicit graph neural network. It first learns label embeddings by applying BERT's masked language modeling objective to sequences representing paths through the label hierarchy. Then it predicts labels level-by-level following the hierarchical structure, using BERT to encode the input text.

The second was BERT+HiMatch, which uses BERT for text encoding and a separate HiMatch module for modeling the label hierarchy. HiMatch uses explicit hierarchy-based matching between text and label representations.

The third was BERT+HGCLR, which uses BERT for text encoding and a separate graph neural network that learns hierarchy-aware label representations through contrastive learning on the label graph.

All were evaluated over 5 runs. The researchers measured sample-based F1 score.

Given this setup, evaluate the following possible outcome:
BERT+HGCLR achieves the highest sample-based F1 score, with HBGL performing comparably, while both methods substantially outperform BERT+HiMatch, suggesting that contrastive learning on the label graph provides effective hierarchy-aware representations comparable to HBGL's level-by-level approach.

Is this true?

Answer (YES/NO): NO